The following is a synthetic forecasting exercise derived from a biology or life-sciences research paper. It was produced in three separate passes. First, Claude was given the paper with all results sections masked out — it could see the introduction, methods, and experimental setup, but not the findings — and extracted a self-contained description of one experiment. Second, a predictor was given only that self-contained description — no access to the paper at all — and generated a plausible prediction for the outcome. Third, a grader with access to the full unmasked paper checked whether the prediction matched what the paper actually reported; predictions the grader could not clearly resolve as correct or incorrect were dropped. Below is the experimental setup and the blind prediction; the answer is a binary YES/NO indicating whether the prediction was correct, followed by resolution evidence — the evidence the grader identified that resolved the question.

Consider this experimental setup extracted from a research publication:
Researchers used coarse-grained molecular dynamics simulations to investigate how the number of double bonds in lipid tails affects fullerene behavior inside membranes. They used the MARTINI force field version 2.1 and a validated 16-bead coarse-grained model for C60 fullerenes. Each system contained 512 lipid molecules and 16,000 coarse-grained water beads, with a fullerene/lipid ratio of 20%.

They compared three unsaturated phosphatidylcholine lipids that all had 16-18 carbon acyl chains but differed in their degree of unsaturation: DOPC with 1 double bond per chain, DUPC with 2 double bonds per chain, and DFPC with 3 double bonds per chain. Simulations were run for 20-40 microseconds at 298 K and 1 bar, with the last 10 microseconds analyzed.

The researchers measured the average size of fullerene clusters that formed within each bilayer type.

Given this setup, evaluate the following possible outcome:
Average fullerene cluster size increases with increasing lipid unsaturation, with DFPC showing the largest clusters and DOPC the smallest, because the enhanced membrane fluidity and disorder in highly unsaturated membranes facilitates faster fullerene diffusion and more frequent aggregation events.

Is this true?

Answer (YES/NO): NO